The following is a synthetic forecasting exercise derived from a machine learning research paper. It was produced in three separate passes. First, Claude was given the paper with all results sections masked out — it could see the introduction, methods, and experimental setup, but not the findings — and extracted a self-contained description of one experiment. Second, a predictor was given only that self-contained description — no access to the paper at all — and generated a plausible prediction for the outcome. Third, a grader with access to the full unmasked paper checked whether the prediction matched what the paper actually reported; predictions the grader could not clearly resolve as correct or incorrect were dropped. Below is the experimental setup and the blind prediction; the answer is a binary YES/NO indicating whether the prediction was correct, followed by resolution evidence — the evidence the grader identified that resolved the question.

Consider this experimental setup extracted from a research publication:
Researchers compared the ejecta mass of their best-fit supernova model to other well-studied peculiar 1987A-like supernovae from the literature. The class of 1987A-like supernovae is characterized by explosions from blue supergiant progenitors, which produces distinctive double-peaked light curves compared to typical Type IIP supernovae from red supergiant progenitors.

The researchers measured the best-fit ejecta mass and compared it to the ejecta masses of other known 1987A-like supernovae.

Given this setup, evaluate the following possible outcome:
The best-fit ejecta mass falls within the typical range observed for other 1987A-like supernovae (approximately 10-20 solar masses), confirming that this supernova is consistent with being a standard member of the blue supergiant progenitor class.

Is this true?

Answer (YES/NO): NO